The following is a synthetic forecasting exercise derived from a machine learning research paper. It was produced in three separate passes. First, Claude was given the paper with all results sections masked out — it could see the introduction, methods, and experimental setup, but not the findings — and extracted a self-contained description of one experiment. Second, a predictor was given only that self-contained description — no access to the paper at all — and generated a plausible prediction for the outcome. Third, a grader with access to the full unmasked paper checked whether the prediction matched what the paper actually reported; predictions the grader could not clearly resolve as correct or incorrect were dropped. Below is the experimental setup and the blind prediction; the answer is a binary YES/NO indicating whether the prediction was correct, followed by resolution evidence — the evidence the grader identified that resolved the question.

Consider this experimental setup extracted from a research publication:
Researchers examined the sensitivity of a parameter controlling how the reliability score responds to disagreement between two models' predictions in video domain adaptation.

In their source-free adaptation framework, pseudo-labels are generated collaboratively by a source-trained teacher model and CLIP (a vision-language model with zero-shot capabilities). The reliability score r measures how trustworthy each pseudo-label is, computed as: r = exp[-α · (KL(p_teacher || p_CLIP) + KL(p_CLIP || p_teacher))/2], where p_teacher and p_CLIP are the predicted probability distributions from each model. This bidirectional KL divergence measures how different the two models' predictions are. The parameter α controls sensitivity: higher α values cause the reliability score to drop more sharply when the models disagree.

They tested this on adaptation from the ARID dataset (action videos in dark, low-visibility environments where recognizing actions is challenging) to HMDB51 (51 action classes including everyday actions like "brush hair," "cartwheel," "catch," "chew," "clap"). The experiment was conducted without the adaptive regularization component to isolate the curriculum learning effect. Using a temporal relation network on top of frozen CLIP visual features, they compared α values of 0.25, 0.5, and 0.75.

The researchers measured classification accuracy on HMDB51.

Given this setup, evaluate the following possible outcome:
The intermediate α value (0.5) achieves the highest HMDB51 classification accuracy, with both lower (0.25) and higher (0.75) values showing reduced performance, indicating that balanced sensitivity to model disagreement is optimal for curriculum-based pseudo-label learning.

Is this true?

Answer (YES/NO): YES